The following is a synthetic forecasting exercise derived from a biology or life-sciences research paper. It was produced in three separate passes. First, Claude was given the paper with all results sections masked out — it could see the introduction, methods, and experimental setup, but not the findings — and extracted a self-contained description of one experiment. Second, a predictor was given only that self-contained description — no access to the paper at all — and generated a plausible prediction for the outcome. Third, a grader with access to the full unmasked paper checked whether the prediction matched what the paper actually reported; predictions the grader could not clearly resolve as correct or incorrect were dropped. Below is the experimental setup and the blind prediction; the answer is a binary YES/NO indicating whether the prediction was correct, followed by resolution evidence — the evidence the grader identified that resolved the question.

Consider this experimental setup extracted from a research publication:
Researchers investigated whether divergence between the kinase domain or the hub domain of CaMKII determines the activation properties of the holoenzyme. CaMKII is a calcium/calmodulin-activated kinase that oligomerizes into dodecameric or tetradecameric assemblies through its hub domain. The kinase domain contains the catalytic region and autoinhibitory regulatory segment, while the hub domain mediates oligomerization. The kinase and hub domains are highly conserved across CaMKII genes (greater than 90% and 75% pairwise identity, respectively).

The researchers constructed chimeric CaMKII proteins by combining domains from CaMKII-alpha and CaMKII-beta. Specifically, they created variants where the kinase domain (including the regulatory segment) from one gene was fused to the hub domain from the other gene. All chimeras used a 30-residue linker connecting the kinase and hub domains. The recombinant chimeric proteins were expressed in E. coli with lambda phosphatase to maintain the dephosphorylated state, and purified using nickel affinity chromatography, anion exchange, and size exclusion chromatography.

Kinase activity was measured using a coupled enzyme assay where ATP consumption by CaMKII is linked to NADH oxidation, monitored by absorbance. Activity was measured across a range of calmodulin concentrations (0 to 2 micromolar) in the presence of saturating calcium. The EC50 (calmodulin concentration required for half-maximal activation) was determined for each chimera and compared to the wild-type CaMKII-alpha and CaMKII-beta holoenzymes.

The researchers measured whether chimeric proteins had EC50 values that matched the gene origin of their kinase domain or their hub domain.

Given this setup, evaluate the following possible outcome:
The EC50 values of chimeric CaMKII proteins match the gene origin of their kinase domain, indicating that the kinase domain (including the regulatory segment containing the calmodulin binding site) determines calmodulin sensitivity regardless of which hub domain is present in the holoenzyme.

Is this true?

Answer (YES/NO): NO